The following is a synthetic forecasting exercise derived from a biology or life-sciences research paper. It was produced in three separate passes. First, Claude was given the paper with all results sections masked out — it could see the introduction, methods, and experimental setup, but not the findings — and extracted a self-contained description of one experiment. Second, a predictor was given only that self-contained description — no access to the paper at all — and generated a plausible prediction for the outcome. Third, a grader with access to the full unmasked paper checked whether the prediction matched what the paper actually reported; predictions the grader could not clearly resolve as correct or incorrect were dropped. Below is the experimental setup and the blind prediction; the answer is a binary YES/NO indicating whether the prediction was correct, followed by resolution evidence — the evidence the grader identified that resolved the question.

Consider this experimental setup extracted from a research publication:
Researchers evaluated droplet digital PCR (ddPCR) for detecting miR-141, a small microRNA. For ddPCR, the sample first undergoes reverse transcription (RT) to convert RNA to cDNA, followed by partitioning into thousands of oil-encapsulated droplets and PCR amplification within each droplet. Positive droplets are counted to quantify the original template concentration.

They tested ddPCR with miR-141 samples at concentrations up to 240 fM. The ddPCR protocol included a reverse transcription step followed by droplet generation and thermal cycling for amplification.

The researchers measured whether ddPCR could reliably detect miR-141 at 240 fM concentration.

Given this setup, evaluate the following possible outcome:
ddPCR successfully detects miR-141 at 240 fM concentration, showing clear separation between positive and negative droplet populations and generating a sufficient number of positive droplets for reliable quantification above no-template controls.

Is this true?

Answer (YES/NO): NO